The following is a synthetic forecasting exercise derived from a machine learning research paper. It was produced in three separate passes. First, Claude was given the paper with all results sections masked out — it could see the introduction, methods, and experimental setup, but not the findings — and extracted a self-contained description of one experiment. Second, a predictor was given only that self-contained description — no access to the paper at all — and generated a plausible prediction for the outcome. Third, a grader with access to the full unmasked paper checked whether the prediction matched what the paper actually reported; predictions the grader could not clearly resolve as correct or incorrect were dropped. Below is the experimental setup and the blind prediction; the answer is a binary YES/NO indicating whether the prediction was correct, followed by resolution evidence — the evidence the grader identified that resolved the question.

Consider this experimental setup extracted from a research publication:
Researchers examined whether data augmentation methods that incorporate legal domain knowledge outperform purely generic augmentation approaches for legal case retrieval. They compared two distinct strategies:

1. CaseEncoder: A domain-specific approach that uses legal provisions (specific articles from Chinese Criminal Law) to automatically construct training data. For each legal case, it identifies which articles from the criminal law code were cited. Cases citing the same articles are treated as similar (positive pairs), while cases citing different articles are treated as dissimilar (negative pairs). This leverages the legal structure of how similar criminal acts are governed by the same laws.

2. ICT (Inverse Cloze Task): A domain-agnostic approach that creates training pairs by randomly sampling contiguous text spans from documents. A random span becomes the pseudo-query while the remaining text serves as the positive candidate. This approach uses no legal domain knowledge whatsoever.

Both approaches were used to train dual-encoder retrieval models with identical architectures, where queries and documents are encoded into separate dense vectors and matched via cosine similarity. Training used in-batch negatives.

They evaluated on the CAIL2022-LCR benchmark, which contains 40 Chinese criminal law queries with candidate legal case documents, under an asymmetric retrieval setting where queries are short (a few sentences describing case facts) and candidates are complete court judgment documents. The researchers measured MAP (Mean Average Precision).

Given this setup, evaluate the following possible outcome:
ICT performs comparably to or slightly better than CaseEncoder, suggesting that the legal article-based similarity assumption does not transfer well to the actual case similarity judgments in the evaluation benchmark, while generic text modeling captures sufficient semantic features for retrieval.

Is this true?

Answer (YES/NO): NO